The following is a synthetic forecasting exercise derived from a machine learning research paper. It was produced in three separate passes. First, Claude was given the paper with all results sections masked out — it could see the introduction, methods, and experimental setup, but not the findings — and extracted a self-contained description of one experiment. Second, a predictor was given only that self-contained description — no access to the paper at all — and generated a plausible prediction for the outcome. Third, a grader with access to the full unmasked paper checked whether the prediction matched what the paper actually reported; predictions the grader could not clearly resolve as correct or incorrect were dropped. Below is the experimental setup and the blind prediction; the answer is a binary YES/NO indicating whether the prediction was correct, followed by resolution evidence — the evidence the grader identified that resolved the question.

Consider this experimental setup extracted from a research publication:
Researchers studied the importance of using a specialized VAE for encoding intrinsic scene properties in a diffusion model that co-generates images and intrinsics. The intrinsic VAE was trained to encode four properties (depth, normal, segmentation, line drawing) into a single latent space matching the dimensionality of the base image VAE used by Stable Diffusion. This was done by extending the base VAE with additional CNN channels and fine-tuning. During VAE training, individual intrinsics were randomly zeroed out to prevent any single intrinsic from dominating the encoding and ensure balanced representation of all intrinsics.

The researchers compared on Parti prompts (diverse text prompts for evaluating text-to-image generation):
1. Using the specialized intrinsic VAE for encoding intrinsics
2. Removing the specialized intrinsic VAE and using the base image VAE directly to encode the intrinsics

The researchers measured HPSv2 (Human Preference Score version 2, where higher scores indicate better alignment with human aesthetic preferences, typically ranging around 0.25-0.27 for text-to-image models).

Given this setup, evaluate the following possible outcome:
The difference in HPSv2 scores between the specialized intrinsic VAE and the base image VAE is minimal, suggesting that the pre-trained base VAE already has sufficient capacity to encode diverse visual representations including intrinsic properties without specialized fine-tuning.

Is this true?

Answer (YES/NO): NO